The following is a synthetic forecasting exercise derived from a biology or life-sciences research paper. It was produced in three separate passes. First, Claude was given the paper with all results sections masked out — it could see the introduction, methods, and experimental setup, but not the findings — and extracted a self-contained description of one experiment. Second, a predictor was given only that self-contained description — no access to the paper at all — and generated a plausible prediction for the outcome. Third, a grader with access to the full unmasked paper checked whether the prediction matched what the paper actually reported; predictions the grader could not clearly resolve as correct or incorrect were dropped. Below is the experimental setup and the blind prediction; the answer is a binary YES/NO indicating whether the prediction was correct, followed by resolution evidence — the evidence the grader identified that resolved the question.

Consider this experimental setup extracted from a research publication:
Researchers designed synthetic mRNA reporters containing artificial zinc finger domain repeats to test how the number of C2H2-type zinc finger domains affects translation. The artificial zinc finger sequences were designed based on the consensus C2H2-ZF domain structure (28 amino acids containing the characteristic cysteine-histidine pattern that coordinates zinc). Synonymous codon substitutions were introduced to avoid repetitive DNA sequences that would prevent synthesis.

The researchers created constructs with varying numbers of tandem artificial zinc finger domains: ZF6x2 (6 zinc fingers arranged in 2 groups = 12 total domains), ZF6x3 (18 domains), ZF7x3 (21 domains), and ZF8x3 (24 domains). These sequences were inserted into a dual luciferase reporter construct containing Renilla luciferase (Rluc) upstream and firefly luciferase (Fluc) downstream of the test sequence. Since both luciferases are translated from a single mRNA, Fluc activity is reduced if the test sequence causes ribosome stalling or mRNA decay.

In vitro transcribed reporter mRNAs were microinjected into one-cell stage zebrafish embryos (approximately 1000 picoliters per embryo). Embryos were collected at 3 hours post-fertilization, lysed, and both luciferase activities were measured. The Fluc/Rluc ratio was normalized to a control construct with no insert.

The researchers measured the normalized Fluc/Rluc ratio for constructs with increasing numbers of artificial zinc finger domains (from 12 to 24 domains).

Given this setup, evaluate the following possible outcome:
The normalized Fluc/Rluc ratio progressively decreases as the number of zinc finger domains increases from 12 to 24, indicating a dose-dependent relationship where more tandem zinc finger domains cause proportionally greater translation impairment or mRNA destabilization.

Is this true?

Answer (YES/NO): YES